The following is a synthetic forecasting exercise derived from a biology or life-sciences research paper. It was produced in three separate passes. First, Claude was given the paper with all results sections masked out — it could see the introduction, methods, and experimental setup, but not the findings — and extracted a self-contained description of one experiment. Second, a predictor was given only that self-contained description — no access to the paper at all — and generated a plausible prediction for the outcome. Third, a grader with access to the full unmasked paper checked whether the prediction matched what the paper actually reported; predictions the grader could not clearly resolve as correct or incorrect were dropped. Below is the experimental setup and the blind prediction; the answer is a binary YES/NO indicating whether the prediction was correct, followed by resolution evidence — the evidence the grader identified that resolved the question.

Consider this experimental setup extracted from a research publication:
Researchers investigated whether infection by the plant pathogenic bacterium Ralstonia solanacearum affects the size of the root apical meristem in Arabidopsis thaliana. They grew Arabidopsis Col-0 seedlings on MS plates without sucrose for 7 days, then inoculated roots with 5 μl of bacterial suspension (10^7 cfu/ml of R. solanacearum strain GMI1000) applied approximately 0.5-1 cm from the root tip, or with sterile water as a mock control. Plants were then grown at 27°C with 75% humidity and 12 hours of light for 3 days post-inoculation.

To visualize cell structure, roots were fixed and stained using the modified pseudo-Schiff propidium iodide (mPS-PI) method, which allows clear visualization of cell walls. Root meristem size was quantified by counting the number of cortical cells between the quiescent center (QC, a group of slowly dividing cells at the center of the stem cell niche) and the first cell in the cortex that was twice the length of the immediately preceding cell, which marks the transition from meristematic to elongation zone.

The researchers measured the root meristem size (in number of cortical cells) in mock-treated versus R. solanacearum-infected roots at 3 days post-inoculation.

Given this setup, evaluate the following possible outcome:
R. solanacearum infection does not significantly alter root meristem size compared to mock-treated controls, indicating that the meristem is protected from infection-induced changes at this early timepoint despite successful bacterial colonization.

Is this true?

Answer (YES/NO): NO